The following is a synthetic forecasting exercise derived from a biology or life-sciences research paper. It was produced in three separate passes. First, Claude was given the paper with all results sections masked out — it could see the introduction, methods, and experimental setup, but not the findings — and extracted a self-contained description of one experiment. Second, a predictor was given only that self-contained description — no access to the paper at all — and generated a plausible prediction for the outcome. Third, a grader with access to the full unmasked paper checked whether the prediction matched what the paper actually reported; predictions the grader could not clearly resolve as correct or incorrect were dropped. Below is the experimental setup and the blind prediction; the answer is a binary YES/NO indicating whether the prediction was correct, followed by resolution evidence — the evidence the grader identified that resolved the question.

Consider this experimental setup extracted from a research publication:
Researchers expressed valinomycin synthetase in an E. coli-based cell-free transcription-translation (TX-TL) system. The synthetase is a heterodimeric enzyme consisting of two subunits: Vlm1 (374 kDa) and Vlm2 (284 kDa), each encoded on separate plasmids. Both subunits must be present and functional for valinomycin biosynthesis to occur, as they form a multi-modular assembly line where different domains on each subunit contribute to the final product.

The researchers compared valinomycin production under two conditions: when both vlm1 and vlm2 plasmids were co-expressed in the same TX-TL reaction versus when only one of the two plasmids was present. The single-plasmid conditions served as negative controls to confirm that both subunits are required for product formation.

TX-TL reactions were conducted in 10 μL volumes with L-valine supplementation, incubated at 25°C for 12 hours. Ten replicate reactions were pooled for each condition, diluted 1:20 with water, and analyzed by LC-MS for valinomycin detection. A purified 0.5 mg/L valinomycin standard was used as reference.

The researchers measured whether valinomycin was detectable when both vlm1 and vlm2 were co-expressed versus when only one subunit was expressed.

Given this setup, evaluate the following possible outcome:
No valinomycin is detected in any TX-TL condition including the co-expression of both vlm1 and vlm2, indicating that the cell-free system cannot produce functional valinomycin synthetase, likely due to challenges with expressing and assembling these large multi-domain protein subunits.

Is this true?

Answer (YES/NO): NO